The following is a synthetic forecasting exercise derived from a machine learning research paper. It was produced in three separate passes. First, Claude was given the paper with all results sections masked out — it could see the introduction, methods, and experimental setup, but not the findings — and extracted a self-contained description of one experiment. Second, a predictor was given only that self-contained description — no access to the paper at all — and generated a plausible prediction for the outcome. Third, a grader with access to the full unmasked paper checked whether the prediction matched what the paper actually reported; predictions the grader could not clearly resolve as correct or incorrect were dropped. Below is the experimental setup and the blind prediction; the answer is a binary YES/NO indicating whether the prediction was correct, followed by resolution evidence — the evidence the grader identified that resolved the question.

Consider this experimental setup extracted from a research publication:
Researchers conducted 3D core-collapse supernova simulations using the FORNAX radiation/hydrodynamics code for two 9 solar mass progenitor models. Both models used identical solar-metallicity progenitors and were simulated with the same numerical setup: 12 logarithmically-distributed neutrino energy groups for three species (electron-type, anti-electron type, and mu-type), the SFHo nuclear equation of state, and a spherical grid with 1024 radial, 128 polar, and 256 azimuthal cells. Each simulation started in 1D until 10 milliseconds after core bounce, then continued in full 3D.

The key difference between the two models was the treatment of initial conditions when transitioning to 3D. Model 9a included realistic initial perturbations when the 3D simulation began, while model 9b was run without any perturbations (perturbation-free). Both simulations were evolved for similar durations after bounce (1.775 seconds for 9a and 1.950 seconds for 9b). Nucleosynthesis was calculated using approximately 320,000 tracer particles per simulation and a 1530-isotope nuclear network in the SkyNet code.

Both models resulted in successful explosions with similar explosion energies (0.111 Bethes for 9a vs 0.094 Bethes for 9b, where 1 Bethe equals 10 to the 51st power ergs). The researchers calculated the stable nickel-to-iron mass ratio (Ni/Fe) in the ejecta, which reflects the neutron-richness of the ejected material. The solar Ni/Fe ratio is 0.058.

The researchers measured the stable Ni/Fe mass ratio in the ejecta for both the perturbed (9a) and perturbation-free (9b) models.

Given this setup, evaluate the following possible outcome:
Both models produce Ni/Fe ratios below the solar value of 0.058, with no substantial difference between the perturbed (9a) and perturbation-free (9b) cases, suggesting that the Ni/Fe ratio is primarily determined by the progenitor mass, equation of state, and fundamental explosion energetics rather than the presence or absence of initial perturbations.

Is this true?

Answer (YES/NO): NO